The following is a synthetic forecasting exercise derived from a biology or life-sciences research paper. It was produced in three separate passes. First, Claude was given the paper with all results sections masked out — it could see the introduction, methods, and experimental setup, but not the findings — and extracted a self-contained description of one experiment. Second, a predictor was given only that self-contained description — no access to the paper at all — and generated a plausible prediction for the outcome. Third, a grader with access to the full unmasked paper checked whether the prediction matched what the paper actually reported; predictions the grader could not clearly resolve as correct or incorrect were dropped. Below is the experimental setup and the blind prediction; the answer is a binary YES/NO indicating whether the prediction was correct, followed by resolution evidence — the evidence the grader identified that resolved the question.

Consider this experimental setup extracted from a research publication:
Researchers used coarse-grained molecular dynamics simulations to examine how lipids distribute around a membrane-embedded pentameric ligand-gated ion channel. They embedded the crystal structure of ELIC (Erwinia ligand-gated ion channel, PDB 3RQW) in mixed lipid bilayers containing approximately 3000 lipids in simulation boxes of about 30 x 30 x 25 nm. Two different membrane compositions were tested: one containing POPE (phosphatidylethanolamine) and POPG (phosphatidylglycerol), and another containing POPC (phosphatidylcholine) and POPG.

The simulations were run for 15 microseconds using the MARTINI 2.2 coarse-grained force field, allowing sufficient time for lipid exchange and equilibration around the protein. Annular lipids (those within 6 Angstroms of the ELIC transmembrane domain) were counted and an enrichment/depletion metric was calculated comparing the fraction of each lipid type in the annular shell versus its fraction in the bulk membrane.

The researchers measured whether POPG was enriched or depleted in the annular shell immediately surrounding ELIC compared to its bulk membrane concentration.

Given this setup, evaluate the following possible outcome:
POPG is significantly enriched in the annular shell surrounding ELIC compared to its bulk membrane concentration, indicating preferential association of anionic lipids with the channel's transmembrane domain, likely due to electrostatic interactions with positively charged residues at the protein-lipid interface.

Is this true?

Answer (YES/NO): YES